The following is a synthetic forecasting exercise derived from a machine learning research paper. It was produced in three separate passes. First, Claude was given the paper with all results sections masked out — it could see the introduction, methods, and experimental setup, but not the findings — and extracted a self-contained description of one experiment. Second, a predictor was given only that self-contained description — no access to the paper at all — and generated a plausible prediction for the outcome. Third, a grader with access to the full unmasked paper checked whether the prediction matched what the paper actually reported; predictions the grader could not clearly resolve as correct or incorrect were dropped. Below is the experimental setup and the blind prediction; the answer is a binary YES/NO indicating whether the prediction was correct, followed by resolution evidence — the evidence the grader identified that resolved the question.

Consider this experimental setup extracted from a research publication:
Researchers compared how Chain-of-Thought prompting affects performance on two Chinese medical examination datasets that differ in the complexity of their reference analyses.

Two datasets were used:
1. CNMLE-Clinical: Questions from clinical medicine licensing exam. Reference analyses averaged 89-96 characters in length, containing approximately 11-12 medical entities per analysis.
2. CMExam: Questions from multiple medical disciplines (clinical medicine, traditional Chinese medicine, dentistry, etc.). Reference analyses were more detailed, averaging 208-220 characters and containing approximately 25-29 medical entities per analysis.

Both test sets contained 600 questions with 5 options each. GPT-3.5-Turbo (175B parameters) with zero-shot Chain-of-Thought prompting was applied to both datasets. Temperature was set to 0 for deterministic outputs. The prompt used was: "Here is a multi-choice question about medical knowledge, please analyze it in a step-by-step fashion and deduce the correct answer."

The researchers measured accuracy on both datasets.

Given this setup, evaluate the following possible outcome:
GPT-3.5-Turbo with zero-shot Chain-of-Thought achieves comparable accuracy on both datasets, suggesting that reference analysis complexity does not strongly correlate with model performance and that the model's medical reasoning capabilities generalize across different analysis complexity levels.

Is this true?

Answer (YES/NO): NO